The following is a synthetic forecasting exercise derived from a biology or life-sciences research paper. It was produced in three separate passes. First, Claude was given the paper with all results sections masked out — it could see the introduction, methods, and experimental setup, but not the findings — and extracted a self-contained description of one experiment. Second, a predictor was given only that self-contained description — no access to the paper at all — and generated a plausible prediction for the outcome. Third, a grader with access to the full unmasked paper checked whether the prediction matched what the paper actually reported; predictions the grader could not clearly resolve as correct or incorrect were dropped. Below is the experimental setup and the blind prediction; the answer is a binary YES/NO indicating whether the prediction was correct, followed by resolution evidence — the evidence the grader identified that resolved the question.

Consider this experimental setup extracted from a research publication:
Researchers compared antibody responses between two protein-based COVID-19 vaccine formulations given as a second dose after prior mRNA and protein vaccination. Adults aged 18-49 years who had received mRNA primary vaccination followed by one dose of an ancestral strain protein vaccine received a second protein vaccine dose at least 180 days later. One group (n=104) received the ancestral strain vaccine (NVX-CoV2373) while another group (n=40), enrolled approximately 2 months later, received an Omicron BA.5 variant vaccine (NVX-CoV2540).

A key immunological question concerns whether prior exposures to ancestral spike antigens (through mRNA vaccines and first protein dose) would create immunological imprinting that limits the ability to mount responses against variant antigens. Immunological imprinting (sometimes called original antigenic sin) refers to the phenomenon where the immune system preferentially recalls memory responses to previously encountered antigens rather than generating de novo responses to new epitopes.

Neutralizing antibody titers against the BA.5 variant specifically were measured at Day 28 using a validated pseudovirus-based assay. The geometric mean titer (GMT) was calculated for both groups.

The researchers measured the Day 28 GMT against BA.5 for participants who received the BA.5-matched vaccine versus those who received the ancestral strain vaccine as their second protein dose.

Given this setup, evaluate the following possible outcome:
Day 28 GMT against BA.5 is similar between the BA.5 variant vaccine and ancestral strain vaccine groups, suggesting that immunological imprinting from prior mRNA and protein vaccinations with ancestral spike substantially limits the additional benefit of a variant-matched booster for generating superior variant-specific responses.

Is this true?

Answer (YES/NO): NO